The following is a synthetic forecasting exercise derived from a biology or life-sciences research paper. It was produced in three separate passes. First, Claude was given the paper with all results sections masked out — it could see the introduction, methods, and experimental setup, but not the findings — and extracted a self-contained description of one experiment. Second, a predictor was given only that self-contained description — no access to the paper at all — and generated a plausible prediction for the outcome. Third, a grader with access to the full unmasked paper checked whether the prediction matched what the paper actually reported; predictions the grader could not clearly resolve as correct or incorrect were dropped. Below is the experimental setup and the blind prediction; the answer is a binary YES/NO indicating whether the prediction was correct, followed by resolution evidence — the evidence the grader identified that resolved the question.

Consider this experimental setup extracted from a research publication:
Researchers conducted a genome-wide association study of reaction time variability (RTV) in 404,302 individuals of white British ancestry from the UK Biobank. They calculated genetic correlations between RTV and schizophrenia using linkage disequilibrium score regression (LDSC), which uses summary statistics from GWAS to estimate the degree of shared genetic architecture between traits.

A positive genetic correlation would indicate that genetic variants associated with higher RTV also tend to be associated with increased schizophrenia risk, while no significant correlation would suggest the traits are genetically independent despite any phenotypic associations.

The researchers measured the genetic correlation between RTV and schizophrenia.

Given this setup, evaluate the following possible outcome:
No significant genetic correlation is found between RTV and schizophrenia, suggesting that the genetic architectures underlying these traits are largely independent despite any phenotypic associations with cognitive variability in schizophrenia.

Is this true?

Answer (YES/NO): NO